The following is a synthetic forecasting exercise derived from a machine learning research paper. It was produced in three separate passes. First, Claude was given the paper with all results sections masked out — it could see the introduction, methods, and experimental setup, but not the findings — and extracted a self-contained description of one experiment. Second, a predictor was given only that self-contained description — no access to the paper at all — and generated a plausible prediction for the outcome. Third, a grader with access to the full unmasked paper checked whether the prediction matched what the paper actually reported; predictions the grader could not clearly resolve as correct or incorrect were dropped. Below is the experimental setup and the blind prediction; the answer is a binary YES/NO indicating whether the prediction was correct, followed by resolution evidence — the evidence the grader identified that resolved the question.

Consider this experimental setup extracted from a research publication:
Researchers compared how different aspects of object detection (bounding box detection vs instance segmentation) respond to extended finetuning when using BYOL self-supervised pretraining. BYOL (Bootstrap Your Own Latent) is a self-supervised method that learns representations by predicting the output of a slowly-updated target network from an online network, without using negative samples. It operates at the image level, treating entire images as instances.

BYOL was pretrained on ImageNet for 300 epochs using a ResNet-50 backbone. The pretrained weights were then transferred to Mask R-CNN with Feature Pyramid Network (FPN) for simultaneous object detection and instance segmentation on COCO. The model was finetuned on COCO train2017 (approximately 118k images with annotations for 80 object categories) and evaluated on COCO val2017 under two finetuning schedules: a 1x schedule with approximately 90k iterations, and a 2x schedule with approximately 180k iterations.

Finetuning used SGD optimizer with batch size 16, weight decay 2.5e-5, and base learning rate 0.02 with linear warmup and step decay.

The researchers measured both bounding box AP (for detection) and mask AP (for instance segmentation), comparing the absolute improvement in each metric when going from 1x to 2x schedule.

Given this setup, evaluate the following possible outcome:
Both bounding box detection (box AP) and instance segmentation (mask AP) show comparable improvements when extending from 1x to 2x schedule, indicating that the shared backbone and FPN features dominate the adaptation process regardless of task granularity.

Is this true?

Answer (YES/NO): NO